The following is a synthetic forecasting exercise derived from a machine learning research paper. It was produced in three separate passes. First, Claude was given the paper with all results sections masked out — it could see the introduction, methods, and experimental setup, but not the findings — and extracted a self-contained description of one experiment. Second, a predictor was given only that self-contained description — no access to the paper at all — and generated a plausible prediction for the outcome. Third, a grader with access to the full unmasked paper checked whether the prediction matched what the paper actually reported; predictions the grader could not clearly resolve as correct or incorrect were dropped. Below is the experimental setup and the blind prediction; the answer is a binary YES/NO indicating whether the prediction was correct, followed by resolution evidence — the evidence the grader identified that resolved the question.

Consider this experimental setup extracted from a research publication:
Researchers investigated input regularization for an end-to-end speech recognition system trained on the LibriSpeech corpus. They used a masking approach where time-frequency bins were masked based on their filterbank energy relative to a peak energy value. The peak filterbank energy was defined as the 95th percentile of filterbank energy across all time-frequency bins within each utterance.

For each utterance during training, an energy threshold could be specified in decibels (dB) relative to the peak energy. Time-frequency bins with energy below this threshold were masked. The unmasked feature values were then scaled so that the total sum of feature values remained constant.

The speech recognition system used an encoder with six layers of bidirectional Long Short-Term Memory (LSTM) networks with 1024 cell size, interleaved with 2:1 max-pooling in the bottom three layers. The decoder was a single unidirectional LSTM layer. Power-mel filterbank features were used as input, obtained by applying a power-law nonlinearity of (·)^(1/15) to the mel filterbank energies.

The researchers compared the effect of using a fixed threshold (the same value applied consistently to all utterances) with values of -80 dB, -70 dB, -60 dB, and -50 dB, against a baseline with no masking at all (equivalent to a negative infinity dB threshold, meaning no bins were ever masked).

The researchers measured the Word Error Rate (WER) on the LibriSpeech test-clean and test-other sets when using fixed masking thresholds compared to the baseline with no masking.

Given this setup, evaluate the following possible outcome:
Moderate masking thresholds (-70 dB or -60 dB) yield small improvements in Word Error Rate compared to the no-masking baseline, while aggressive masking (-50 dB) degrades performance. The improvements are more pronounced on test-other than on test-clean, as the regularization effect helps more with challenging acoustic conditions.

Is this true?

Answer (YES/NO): NO